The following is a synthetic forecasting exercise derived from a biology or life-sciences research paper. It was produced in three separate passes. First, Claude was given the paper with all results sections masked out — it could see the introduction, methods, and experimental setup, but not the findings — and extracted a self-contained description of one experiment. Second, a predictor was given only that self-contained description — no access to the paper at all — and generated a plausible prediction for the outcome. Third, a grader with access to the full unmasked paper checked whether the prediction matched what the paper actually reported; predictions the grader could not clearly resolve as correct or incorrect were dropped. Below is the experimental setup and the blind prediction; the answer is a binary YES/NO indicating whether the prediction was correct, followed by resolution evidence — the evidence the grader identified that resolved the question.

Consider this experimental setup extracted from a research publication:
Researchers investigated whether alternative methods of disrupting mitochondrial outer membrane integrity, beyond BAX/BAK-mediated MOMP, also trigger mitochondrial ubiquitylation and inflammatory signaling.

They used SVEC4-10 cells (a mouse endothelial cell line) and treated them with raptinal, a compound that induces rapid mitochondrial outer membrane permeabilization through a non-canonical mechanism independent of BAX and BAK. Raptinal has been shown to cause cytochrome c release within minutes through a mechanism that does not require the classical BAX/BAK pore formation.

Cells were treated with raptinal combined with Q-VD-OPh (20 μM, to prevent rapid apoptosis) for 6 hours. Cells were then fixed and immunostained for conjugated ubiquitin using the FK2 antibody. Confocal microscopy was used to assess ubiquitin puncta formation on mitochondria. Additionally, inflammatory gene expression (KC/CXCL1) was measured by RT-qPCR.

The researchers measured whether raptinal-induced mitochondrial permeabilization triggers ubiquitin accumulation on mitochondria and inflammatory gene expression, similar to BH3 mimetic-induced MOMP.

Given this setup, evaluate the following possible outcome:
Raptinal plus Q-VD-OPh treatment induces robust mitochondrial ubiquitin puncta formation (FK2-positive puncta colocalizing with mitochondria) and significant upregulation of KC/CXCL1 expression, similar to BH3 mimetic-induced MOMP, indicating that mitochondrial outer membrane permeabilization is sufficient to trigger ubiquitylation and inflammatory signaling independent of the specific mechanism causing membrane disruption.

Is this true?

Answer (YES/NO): YES